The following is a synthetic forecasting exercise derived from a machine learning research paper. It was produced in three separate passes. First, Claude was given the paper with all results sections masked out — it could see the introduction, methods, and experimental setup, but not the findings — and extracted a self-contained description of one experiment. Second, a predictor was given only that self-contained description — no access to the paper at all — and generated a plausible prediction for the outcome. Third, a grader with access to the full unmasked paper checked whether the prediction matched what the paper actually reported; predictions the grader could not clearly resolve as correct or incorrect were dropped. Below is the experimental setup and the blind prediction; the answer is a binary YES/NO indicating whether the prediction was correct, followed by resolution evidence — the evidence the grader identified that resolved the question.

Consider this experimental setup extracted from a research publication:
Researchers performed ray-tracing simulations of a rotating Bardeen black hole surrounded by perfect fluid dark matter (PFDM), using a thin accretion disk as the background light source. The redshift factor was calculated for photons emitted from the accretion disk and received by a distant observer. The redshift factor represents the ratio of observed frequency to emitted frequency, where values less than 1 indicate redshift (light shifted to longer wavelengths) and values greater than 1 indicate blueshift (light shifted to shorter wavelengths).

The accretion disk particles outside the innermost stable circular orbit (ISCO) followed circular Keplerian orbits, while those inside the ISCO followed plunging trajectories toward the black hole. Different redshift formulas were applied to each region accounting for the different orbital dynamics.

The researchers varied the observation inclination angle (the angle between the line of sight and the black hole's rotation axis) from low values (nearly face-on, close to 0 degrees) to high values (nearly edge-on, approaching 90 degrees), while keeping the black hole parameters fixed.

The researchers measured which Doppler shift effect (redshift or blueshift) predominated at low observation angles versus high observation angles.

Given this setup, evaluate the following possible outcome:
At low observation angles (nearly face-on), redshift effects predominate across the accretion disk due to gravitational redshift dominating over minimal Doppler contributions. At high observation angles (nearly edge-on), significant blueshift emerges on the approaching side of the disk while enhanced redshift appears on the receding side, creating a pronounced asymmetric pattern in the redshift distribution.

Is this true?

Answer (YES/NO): YES